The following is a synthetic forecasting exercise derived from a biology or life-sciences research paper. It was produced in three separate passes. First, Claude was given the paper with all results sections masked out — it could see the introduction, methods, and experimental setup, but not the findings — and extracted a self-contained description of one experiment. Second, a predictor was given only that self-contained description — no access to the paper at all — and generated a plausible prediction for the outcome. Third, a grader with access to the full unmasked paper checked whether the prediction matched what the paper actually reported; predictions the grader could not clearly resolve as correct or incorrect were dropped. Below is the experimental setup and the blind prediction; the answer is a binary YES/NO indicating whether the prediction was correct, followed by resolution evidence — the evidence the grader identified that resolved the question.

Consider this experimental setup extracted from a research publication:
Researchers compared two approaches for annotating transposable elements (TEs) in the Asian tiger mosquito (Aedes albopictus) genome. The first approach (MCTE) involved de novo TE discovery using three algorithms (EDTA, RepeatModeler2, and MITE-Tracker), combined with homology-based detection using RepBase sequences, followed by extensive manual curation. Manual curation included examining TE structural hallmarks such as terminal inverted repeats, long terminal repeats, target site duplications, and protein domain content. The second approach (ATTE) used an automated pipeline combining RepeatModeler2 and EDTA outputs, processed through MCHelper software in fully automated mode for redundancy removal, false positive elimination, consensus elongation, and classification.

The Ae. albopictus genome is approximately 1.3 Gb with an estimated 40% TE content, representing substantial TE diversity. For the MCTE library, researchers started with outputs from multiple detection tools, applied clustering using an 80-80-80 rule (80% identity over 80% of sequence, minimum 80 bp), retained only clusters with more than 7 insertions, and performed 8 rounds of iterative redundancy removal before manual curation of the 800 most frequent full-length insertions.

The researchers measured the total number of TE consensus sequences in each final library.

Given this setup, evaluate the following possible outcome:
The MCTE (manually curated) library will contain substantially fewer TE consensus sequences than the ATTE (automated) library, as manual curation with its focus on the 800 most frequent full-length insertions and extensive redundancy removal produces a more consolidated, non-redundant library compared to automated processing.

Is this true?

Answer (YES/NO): YES